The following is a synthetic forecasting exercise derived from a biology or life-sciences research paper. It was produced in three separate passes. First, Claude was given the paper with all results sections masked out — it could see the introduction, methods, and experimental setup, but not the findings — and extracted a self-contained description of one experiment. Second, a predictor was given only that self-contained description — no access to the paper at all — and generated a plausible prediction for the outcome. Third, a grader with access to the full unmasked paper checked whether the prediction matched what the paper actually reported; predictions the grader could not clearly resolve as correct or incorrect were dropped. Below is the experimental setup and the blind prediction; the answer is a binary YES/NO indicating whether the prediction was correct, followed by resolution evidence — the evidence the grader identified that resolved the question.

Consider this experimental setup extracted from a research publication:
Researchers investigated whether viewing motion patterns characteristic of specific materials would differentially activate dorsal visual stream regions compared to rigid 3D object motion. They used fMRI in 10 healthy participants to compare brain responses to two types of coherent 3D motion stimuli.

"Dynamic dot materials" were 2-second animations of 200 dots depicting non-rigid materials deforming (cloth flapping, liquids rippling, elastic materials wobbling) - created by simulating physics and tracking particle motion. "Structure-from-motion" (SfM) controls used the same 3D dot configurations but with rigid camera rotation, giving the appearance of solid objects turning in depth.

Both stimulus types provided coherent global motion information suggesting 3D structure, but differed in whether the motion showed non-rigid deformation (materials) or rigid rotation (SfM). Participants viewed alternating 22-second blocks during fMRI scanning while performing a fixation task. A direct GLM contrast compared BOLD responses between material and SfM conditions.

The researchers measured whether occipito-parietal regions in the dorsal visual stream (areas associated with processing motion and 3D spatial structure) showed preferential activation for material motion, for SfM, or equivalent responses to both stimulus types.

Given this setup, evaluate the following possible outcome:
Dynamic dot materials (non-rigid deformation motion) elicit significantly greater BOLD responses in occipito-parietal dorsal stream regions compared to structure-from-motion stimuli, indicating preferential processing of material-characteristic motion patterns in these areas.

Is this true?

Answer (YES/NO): YES